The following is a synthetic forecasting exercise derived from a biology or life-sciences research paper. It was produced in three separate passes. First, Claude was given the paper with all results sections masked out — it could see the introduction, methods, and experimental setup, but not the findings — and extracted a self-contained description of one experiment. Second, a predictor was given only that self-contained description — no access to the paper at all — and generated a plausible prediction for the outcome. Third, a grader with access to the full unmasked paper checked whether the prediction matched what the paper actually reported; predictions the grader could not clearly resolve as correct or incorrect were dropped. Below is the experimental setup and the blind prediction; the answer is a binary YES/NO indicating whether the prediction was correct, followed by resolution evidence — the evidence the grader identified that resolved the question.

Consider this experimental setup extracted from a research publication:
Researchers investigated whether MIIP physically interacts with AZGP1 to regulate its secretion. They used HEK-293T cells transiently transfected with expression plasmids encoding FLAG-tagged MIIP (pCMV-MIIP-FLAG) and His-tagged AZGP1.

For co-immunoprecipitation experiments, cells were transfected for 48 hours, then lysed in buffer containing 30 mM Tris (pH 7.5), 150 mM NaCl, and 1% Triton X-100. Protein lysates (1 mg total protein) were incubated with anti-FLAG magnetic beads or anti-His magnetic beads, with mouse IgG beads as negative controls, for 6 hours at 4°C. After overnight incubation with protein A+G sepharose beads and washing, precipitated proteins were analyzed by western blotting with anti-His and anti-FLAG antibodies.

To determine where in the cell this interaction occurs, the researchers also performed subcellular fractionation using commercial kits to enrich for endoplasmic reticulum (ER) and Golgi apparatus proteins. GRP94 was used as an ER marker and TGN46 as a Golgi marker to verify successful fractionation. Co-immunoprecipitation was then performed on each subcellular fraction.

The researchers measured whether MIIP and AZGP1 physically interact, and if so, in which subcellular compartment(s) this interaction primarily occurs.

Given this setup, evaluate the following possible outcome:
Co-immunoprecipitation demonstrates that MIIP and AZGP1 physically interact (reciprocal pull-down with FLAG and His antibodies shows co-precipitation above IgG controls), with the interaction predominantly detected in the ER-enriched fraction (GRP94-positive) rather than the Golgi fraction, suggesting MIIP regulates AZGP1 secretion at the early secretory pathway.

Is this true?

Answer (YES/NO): YES